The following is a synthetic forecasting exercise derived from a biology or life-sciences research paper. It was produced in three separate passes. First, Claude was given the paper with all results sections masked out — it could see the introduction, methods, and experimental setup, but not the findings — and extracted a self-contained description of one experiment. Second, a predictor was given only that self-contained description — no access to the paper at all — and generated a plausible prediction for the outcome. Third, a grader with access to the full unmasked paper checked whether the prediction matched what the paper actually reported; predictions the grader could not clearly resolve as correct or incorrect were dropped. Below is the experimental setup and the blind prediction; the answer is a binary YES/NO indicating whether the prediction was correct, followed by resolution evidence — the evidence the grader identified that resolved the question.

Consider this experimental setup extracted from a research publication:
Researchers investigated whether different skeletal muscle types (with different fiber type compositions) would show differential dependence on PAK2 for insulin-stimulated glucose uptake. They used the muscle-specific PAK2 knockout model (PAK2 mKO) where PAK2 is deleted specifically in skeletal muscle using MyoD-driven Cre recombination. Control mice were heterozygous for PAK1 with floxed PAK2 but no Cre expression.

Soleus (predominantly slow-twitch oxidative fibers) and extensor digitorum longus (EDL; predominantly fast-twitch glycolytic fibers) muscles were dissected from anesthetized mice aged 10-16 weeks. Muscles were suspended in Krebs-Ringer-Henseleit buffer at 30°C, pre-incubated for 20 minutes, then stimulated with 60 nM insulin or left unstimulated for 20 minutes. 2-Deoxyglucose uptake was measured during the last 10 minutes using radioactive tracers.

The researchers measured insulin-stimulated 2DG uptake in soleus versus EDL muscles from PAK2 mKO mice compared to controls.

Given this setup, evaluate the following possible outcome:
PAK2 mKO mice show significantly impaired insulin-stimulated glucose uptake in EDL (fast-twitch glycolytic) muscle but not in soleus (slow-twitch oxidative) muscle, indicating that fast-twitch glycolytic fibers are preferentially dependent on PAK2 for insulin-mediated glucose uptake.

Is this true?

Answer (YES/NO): YES